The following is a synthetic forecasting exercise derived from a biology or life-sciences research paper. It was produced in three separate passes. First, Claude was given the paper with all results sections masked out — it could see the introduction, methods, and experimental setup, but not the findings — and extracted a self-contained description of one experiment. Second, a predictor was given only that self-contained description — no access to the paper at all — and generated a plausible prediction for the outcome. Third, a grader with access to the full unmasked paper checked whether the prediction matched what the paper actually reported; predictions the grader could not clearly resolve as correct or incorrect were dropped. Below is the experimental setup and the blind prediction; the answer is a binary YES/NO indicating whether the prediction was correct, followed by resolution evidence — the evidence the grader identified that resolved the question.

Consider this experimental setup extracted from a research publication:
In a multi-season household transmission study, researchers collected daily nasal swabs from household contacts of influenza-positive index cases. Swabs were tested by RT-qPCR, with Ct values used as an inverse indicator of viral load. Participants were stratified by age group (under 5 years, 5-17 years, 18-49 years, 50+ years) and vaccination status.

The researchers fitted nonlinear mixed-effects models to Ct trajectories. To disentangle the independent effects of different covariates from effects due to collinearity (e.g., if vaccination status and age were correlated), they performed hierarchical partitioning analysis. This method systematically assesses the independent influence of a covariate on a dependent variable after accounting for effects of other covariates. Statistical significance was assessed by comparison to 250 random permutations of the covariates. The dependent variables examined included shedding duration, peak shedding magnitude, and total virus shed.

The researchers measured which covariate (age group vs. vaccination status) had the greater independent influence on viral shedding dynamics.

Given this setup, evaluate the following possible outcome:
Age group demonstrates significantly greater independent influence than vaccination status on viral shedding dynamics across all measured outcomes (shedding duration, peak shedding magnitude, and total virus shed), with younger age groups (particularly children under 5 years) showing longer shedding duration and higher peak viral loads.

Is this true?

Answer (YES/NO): YES